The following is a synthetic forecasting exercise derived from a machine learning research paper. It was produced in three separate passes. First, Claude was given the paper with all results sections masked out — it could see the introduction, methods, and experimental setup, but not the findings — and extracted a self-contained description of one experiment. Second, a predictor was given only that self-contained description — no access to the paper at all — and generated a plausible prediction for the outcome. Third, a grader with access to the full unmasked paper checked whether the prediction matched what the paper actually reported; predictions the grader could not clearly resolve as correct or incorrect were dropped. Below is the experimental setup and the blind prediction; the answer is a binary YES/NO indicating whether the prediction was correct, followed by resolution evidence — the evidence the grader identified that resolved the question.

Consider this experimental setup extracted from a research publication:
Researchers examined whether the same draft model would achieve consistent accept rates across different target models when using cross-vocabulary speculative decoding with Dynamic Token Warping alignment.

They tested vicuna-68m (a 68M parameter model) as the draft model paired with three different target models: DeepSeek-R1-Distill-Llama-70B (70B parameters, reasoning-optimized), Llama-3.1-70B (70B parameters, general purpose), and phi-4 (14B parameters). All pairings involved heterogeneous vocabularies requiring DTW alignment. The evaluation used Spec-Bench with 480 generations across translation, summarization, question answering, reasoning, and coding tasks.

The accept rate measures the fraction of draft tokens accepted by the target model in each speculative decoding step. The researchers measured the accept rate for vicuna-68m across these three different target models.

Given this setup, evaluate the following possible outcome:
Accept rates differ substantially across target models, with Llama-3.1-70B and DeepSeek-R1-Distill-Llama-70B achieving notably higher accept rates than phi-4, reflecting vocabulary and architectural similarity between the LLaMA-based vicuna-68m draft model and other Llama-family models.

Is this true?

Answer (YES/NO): NO